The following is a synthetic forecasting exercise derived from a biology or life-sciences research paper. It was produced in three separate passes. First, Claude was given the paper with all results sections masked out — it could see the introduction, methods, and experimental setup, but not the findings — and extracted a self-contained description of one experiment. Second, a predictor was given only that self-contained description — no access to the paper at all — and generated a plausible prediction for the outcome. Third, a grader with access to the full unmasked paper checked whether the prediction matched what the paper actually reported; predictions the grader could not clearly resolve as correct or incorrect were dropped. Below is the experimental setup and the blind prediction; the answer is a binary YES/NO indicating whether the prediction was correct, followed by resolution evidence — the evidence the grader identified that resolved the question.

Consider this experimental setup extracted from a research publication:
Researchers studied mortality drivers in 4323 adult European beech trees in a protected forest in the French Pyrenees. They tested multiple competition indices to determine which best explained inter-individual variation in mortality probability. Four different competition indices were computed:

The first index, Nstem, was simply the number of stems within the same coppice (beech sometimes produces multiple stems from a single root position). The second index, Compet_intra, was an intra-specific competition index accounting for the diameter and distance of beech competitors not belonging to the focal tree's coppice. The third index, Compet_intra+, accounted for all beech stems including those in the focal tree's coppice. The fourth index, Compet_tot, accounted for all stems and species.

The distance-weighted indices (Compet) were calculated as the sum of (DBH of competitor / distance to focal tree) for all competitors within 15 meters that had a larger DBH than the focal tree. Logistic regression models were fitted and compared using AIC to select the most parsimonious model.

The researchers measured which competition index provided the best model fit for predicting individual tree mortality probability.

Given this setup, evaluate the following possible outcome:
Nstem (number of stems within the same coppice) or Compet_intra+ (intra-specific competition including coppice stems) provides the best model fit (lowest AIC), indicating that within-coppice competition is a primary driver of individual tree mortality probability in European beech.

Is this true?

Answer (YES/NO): YES